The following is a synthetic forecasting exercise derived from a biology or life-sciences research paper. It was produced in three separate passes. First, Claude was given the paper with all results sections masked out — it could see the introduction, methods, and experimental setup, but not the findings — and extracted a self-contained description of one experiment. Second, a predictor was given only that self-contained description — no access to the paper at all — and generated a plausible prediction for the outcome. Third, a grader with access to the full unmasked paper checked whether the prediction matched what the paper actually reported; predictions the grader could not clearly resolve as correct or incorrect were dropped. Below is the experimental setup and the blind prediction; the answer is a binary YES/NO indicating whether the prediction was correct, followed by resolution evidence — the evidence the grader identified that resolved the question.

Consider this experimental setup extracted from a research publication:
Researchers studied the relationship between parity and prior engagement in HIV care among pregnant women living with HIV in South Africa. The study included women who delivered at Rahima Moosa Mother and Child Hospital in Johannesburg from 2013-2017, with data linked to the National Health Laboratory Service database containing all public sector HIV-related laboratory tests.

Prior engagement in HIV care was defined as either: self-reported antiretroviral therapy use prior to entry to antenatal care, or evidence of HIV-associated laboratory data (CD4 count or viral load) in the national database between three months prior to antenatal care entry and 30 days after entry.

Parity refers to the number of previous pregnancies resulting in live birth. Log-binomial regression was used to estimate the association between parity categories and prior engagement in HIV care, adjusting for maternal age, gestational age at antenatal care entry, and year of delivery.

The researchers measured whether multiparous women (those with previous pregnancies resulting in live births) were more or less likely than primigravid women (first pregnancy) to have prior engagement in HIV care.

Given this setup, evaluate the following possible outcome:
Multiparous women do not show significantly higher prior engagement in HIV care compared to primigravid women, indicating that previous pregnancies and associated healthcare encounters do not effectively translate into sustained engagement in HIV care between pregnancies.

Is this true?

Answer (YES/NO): NO